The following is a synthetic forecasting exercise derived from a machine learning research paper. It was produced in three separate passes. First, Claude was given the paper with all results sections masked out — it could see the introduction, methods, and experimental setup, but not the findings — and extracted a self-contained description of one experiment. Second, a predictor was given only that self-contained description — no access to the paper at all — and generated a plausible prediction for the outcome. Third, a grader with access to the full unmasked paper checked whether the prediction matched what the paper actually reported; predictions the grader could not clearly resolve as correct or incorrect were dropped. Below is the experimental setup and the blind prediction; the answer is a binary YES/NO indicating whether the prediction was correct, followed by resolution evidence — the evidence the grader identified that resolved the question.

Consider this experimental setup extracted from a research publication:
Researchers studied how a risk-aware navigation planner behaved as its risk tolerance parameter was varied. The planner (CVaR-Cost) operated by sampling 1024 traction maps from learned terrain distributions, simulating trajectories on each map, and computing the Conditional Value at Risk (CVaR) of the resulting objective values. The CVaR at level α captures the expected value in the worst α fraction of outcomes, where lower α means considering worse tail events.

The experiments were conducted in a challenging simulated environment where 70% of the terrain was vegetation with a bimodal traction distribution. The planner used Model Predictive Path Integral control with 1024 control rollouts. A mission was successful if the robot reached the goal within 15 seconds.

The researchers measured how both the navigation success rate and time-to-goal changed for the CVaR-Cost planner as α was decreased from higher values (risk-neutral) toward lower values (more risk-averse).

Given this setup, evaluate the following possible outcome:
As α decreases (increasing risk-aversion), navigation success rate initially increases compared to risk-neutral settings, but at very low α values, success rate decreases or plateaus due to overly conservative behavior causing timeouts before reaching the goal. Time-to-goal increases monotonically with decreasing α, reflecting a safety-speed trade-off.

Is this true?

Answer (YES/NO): NO